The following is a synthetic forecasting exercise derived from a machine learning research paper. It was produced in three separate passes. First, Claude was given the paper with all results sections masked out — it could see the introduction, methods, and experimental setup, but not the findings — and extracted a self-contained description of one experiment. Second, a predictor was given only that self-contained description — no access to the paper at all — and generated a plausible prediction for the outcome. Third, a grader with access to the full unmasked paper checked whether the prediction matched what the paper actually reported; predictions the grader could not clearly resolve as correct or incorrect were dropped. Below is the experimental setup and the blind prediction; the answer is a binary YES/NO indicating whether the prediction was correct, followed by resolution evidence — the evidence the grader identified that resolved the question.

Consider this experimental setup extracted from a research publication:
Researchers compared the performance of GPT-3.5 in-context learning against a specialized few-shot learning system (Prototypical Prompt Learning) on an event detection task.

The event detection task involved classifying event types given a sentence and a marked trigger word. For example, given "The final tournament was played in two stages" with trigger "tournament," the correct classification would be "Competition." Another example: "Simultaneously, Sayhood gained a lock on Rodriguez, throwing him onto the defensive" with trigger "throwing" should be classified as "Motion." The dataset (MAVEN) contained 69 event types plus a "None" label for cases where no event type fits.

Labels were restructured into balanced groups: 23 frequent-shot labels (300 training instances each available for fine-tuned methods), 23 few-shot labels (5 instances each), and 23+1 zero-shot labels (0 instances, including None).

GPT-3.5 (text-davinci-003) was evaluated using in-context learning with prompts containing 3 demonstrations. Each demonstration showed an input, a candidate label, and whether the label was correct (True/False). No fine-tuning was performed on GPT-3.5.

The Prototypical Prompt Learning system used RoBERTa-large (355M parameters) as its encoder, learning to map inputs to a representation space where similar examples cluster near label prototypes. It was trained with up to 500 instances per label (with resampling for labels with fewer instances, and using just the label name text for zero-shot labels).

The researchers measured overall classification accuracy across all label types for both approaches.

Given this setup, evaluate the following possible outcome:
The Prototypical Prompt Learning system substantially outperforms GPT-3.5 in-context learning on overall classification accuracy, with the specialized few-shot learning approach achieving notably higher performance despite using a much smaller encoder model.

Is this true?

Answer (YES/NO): YES